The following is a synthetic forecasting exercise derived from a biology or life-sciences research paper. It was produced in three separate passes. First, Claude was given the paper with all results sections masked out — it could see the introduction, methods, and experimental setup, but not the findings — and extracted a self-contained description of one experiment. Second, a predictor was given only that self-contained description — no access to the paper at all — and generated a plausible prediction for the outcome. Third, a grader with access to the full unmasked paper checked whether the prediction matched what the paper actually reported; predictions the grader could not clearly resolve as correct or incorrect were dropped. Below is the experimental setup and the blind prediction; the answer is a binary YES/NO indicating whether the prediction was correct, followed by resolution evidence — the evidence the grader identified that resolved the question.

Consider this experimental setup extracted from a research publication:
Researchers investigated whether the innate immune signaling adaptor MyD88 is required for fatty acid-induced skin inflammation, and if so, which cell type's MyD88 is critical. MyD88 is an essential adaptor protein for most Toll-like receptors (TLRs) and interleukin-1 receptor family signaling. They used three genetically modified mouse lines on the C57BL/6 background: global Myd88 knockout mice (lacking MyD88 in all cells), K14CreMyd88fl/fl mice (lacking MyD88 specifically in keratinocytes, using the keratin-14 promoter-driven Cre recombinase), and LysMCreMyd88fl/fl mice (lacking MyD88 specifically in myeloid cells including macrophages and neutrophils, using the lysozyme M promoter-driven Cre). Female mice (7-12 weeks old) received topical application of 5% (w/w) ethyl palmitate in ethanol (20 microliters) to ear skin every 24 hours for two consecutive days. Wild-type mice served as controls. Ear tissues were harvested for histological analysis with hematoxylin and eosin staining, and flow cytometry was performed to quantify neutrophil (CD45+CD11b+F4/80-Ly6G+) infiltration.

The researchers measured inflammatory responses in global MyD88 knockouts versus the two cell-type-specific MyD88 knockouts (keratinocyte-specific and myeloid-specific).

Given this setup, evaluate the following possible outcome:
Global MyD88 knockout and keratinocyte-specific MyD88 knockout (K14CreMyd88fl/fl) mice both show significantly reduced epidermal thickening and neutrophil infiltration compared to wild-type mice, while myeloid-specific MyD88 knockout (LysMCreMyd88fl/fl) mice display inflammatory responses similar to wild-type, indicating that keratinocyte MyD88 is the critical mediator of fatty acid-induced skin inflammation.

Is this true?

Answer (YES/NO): NO